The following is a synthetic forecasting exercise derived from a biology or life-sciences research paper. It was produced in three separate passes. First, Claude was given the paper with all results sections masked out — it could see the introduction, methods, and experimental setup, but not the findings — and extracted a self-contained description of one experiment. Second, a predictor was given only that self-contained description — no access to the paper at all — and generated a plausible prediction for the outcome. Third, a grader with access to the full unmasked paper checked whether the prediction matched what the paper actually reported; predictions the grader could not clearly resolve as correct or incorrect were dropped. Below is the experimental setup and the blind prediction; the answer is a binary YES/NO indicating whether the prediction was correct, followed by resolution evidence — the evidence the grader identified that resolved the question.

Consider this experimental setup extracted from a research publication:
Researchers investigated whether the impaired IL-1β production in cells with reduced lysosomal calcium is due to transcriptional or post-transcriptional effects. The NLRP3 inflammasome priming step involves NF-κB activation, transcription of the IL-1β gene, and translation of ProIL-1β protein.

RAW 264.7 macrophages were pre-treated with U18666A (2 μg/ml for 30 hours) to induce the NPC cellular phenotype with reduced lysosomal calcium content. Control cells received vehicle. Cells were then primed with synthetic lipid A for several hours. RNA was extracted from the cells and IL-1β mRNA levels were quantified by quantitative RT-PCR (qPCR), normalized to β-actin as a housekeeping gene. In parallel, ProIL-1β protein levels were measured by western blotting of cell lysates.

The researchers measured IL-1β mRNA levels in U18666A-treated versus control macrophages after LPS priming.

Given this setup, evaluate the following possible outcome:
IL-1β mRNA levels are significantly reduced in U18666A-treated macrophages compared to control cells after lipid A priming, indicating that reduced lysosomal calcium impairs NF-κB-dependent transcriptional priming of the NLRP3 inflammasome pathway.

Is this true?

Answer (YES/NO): YES